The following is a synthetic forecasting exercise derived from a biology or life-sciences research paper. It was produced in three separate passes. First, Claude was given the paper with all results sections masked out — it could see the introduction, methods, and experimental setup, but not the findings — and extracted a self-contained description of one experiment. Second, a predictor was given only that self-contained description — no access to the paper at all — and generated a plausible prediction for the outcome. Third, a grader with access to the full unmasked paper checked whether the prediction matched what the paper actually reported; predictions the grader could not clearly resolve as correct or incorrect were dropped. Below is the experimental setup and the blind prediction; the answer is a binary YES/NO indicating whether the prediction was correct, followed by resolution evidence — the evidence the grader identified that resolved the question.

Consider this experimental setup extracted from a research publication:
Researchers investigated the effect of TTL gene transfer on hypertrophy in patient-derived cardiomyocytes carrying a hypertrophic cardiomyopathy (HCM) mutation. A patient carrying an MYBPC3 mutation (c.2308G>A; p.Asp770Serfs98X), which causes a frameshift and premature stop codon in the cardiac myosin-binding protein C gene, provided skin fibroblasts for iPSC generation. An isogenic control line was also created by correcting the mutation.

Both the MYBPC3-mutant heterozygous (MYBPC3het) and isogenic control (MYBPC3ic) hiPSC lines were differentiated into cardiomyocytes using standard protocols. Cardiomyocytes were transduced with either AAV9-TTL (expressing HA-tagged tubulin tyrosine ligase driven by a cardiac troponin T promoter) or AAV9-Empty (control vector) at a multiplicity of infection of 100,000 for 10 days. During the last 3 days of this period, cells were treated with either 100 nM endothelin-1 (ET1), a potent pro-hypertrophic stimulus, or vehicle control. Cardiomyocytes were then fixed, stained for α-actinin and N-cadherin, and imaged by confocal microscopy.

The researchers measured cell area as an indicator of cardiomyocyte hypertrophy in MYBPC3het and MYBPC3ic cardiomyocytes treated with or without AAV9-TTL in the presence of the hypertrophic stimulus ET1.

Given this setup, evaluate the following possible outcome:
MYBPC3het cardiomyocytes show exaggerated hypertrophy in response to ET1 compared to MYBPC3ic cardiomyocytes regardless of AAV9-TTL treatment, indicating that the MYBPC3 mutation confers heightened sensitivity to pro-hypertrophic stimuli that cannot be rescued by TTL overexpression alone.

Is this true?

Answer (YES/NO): NO